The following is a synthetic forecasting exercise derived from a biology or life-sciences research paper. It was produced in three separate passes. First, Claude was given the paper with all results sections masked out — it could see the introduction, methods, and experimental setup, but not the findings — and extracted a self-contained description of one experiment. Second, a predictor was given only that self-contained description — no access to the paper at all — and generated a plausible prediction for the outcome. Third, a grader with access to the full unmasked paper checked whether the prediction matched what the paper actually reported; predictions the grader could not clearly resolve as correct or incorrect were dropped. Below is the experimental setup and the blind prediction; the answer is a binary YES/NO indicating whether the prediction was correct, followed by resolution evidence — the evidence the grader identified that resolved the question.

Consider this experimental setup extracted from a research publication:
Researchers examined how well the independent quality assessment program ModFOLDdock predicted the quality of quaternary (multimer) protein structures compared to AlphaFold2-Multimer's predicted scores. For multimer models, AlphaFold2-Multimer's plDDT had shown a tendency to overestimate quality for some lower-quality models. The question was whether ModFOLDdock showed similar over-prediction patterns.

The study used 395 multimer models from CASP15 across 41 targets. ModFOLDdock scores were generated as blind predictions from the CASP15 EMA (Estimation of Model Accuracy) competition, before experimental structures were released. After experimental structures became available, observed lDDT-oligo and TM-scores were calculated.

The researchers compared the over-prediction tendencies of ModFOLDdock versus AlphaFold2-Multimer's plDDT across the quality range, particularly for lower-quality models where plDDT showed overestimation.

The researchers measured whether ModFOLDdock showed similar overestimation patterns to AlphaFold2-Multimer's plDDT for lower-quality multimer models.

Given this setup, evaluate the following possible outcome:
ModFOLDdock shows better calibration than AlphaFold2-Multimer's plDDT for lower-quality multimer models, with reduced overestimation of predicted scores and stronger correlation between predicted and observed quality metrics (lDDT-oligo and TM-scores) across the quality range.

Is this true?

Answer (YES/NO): YES